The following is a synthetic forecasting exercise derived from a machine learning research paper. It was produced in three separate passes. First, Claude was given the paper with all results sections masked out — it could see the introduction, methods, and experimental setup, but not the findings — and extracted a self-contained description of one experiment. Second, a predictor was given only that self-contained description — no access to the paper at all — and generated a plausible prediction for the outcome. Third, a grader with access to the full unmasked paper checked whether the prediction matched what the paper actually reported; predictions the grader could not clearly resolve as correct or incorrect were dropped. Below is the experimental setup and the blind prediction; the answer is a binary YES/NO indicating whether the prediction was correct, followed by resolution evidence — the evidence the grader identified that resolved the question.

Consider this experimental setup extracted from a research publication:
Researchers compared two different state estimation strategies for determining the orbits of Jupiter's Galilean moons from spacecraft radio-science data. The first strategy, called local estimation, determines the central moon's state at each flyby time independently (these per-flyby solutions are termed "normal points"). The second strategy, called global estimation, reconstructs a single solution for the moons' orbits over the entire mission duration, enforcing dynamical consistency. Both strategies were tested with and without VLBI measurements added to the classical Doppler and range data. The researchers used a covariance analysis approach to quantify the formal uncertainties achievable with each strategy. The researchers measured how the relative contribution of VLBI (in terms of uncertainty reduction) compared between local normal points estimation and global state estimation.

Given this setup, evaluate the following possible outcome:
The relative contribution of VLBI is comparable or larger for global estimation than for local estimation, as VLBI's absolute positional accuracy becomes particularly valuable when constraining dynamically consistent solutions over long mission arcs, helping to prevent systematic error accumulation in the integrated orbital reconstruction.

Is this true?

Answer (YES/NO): NO